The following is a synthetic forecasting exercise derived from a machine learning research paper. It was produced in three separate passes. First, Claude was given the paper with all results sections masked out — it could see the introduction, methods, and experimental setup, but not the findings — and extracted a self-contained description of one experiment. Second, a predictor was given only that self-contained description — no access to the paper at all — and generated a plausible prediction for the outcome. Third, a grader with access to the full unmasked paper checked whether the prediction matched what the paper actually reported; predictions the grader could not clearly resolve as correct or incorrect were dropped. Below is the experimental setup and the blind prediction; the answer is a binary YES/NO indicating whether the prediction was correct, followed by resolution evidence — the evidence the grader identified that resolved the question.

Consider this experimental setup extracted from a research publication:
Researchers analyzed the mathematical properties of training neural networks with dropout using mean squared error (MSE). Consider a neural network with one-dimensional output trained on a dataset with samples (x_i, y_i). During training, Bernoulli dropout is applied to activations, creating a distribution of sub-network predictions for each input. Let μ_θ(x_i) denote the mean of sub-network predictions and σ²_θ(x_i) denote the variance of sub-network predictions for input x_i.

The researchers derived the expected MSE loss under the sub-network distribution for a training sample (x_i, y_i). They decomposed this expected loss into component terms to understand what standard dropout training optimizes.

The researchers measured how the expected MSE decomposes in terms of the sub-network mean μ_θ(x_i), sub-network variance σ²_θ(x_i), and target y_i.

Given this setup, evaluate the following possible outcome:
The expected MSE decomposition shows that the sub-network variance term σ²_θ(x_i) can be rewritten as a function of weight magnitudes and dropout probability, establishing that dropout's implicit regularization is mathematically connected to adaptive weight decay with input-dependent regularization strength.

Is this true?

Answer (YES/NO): NO